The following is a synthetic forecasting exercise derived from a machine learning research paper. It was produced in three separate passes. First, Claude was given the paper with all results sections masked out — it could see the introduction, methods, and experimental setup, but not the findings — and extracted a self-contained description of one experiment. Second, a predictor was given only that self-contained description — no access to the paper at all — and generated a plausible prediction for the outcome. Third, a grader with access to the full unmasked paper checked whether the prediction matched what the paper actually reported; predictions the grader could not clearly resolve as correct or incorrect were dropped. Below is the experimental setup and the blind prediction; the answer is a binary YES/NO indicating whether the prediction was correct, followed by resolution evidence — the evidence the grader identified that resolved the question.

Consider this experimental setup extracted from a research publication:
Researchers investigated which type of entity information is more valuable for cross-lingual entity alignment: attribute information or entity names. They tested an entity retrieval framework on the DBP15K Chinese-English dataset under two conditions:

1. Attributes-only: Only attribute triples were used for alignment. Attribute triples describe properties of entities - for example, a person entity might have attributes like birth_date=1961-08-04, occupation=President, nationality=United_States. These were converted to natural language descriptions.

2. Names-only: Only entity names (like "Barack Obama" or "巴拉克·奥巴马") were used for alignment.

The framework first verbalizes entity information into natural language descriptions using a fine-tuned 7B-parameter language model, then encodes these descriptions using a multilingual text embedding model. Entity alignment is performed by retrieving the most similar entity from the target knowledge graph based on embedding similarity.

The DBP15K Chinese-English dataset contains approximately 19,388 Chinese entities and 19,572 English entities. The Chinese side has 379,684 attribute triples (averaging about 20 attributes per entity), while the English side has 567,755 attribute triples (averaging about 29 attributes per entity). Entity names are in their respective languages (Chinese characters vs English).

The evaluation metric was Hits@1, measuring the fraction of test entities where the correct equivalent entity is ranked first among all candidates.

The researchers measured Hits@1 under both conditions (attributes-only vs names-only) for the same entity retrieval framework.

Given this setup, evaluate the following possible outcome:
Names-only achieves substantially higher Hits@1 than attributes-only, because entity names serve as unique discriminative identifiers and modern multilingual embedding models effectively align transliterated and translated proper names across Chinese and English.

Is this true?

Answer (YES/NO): NO